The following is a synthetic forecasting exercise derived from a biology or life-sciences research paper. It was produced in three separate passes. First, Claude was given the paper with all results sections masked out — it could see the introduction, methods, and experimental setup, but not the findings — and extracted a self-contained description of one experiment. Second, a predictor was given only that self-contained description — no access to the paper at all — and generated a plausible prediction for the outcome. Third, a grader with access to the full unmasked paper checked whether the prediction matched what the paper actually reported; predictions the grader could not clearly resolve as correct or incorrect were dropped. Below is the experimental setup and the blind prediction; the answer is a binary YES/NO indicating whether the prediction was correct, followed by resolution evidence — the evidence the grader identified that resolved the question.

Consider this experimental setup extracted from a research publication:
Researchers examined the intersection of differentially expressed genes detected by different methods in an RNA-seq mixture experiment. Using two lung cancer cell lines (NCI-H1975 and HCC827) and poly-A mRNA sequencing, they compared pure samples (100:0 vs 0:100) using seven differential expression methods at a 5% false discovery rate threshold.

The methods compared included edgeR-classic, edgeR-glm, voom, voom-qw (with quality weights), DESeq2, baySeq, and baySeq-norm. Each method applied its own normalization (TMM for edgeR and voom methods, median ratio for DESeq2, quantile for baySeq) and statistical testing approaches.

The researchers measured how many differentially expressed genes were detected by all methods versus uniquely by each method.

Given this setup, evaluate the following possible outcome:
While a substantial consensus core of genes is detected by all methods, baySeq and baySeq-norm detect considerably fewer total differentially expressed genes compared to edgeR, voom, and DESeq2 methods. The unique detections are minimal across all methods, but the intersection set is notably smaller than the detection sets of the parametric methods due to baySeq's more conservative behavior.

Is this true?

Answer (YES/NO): YES